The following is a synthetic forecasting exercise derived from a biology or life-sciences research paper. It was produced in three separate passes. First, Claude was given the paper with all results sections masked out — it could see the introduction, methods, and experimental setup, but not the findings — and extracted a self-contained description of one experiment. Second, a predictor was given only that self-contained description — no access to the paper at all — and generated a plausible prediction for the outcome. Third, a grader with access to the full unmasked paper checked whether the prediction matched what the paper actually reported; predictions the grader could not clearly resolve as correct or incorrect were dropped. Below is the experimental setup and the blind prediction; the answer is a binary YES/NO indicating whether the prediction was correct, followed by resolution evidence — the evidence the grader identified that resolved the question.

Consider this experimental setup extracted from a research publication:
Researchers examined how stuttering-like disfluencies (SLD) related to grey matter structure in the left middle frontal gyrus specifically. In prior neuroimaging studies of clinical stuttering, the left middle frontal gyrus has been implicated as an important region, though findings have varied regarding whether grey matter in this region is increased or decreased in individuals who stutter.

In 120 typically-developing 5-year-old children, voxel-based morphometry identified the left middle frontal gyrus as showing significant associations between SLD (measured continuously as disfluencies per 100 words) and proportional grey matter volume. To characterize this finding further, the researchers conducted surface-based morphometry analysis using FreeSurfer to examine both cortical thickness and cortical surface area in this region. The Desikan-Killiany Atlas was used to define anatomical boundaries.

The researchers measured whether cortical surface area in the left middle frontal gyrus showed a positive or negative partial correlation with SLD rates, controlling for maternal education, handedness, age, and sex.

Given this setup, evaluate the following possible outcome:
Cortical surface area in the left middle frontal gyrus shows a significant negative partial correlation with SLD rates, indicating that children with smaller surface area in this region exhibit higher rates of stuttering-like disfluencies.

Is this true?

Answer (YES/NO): NO